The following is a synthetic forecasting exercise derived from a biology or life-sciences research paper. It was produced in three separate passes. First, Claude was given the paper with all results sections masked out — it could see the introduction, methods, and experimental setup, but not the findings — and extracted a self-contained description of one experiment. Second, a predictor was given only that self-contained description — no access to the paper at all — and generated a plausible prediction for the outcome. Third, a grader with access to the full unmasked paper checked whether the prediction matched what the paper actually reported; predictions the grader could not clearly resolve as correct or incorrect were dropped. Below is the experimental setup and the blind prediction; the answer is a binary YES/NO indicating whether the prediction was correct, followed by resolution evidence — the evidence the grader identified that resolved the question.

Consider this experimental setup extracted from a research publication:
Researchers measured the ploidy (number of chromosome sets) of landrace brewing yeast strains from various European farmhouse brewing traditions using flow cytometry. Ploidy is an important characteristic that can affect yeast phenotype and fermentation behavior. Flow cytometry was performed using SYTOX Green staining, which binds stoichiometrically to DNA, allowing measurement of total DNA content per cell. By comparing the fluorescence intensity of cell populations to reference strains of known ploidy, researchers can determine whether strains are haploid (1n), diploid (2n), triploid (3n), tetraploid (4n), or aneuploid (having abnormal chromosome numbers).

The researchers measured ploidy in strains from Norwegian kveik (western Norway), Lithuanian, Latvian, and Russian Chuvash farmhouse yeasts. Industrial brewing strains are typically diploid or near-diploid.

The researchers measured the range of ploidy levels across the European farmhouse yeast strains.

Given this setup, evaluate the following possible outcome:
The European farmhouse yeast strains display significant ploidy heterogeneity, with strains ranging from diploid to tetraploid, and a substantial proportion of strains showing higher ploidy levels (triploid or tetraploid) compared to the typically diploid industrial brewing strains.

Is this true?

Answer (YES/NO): YES